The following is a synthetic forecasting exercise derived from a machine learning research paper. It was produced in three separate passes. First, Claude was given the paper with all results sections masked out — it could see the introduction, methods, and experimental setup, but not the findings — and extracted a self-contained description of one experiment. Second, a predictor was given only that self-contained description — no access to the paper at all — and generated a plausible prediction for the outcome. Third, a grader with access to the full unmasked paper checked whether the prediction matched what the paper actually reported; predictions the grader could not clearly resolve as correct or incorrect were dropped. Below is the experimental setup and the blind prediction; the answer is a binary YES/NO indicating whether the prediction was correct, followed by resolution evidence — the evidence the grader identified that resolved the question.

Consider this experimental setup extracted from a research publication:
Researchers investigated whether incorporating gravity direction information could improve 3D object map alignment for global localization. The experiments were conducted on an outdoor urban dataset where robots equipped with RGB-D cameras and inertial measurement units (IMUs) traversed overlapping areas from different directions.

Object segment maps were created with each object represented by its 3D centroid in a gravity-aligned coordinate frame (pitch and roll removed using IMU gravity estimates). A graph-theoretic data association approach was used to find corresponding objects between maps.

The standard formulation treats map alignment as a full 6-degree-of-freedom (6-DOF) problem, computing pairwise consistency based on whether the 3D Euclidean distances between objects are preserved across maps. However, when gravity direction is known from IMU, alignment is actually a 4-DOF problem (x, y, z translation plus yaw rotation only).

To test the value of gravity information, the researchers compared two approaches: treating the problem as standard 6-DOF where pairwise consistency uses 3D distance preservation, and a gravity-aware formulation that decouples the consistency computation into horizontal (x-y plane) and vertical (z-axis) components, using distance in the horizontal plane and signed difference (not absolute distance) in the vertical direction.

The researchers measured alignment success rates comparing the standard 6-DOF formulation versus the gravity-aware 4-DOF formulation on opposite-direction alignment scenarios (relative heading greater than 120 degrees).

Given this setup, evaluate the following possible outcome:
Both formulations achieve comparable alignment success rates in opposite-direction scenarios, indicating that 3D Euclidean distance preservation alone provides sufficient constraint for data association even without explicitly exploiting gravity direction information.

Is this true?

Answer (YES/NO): NO